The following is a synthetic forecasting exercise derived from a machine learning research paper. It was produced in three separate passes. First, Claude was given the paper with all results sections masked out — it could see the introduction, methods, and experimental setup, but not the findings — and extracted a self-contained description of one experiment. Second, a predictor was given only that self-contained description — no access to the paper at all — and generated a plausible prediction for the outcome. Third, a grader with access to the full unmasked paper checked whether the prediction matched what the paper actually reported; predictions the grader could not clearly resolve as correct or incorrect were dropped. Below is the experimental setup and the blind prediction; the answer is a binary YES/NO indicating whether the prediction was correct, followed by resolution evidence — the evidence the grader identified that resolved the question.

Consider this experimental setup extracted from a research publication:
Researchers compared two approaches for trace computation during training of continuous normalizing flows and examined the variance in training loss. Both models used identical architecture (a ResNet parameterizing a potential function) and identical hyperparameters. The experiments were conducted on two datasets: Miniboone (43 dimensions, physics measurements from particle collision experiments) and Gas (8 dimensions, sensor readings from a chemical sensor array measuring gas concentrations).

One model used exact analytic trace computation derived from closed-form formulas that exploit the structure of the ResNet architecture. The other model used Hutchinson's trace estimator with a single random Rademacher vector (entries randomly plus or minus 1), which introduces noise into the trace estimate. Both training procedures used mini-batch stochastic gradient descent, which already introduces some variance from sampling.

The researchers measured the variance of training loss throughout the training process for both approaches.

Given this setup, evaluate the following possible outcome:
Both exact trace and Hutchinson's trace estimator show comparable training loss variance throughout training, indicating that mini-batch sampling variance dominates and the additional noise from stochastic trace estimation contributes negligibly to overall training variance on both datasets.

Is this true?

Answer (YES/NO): NO